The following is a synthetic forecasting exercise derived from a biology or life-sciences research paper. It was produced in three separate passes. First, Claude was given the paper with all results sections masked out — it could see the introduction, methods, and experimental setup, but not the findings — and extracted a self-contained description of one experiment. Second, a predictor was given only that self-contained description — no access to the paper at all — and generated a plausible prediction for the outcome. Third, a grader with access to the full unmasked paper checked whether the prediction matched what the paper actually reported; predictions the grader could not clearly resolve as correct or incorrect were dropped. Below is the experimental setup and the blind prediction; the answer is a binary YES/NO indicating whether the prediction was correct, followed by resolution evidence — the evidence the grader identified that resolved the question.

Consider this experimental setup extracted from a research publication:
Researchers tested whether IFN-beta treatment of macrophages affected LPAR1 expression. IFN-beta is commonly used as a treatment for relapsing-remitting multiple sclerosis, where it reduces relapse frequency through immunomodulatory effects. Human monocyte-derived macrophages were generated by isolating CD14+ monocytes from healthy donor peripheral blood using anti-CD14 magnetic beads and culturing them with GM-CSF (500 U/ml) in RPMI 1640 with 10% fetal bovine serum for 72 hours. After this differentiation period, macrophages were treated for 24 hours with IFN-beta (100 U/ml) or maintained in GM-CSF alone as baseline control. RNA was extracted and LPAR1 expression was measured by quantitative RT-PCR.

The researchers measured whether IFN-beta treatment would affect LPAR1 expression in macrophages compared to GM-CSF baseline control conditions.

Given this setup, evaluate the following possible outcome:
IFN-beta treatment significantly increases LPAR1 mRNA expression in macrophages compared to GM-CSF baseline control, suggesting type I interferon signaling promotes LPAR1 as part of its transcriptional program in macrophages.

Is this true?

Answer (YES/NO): NO